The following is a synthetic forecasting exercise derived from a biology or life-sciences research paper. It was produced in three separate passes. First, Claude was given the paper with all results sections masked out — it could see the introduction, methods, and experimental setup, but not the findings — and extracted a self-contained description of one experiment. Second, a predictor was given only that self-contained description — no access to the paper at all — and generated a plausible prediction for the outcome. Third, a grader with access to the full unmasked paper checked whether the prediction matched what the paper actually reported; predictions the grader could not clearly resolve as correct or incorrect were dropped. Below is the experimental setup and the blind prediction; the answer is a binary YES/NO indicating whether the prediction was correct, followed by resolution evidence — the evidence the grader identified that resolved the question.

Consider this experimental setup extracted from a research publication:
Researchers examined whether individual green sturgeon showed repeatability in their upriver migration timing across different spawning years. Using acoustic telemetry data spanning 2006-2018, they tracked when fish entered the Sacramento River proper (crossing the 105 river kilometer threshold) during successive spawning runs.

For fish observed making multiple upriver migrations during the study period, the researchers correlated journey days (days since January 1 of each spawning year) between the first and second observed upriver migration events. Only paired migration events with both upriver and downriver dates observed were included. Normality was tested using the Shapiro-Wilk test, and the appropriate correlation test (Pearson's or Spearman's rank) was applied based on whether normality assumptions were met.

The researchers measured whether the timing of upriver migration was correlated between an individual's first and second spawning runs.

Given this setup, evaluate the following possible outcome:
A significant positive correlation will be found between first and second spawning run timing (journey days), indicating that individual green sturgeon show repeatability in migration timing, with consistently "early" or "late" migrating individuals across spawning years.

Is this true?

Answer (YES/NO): YES